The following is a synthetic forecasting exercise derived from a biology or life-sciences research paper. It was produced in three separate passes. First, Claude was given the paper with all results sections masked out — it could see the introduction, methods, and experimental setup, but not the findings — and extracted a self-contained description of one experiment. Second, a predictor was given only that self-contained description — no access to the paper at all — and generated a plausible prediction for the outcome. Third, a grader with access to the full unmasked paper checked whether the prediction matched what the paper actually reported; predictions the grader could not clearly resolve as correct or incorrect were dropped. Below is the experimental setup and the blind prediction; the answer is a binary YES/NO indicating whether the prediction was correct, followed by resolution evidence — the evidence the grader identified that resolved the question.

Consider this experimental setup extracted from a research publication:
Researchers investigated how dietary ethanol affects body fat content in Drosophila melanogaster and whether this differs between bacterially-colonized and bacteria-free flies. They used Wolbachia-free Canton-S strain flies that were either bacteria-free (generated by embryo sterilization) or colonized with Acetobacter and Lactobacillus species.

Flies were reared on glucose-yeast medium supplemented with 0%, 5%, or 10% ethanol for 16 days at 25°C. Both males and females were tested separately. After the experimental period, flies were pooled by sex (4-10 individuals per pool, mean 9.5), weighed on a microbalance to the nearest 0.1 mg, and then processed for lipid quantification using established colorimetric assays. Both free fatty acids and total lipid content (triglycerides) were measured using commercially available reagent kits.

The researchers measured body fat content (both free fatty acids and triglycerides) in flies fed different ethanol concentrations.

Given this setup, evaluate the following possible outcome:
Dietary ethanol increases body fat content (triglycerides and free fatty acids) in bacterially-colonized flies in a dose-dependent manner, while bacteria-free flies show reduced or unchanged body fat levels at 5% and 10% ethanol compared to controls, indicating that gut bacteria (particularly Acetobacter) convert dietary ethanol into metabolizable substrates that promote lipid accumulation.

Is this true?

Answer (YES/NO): NO